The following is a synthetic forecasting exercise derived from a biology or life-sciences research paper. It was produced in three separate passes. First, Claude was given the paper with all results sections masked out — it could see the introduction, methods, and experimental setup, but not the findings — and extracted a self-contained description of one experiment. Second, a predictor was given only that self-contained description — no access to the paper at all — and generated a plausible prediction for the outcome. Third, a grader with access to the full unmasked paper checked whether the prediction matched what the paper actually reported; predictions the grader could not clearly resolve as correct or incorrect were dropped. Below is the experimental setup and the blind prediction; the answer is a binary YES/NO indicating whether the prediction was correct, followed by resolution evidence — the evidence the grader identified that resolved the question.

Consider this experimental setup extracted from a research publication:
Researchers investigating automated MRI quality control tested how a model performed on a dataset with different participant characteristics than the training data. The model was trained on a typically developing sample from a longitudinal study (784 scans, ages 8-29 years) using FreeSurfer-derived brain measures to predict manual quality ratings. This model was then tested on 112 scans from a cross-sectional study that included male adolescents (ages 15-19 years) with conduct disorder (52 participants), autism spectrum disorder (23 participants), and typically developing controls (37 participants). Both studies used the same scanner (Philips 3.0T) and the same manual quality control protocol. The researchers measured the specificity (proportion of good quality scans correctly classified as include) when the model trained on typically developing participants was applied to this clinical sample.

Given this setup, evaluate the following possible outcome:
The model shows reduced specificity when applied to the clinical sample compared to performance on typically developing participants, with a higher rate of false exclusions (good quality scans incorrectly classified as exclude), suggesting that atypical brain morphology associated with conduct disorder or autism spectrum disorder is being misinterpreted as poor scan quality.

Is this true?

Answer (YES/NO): NO